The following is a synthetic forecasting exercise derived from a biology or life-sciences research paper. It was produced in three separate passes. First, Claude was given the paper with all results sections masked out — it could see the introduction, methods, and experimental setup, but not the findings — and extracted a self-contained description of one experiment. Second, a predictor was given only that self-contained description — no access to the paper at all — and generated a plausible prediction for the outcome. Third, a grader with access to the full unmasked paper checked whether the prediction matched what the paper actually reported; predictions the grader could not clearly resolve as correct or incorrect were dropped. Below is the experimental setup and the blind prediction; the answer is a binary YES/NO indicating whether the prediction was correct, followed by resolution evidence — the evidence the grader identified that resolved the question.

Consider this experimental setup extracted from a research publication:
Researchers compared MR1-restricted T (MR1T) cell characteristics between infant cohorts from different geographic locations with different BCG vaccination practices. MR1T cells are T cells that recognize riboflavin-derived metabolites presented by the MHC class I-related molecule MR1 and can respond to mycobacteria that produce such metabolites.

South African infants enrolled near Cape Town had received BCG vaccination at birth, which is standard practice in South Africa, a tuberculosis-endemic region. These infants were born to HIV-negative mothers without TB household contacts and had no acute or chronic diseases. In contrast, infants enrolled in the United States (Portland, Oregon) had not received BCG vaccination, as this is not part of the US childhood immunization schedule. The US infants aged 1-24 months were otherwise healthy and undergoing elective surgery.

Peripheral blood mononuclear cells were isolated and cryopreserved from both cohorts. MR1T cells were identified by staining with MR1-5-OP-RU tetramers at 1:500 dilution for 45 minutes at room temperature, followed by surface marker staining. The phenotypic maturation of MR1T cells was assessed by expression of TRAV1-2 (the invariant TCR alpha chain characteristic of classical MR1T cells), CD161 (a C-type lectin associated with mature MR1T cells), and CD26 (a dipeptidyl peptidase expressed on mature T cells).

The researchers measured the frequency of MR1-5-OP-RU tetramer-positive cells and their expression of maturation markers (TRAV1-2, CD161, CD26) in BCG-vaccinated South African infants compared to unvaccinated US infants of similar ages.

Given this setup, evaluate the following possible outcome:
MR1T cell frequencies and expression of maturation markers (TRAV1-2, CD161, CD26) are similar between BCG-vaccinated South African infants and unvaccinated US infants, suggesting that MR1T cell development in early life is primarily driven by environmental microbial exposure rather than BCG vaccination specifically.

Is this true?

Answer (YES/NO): YES